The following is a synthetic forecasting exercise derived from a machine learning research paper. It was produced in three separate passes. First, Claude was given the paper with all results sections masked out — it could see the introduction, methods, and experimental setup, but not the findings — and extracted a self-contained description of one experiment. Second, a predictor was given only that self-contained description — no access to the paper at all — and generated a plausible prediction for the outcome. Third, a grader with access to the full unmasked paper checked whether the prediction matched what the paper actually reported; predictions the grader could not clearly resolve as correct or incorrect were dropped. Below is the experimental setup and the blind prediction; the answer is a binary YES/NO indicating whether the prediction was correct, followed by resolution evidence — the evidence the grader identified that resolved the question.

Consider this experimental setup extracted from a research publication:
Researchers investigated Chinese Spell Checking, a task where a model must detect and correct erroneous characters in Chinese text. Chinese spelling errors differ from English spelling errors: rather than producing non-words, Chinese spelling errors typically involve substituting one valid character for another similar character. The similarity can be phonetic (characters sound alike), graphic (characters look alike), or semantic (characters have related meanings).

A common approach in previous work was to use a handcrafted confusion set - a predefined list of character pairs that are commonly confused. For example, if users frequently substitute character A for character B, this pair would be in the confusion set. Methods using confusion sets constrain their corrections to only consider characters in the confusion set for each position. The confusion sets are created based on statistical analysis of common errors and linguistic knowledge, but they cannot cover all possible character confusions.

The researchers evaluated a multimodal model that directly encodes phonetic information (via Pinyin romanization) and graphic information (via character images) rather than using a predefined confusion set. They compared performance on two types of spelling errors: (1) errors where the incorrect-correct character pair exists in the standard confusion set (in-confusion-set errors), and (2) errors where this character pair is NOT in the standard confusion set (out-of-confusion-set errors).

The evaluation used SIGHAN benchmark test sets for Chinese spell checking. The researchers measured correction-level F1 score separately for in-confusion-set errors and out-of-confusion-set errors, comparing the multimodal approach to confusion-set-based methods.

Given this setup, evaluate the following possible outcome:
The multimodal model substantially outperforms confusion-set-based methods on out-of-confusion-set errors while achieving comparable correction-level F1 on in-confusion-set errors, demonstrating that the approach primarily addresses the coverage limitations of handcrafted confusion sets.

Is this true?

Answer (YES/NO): NO